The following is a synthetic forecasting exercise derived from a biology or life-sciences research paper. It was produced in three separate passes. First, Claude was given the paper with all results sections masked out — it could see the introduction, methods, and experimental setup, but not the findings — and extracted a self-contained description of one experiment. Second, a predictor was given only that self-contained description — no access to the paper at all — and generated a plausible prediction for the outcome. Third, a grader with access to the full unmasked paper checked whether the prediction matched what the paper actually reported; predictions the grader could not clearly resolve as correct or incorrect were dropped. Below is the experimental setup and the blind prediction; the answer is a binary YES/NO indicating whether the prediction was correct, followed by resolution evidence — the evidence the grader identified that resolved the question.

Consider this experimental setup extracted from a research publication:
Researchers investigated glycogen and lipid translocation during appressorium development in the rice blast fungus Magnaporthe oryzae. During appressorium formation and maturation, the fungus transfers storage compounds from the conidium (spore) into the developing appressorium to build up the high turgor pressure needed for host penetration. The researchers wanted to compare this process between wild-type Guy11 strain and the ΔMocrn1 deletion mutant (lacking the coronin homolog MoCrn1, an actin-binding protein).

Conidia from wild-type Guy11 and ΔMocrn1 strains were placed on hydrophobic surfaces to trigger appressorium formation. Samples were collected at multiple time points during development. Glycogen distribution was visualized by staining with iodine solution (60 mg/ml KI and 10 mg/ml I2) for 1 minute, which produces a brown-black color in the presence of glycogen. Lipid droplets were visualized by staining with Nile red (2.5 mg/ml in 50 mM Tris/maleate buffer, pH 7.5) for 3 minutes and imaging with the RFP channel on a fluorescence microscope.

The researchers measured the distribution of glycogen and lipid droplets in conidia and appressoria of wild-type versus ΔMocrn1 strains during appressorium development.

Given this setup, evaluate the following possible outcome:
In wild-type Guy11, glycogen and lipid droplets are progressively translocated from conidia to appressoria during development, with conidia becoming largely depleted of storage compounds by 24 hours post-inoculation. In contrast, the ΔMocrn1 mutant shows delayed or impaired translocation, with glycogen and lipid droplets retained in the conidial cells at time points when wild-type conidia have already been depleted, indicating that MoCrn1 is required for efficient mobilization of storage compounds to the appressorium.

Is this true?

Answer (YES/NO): NO